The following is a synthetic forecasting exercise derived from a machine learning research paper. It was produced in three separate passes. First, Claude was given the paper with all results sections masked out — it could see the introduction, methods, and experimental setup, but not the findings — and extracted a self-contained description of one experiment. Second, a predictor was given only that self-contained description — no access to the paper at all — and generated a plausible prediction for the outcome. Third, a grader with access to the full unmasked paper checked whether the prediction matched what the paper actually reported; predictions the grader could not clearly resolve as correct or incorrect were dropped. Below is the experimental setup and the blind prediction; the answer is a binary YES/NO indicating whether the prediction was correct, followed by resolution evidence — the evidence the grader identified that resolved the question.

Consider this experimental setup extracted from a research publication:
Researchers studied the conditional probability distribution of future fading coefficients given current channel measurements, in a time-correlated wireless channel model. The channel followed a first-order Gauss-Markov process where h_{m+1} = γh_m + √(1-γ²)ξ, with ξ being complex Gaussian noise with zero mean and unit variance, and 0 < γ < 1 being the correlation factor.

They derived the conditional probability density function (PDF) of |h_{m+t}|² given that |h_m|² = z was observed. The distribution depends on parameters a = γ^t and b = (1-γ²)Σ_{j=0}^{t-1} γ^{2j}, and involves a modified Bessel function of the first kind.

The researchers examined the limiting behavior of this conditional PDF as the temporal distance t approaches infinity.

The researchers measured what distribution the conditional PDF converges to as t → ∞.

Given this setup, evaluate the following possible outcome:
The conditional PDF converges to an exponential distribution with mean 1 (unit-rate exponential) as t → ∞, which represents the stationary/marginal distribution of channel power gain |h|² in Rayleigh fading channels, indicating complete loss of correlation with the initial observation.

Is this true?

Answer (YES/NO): YES